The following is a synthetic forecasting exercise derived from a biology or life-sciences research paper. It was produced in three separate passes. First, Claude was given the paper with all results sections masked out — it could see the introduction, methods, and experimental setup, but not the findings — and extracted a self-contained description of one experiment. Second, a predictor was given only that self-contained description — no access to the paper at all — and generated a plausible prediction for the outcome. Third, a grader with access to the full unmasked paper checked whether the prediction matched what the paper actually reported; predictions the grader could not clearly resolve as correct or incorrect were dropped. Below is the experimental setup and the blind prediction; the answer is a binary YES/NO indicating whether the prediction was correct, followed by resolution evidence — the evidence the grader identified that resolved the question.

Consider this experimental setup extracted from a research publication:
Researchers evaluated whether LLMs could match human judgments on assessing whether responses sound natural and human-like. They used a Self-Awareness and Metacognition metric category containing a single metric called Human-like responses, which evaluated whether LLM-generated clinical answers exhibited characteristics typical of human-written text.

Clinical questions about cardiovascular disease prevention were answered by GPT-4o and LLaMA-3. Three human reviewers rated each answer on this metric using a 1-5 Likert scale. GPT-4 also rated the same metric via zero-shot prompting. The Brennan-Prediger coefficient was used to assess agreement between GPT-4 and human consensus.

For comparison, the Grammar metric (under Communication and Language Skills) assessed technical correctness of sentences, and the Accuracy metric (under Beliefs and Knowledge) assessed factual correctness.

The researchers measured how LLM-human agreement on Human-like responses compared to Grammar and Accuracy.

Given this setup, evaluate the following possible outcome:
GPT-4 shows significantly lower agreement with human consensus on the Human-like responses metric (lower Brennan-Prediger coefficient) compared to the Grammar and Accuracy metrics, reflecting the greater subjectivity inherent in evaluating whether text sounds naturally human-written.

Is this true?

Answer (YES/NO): YES